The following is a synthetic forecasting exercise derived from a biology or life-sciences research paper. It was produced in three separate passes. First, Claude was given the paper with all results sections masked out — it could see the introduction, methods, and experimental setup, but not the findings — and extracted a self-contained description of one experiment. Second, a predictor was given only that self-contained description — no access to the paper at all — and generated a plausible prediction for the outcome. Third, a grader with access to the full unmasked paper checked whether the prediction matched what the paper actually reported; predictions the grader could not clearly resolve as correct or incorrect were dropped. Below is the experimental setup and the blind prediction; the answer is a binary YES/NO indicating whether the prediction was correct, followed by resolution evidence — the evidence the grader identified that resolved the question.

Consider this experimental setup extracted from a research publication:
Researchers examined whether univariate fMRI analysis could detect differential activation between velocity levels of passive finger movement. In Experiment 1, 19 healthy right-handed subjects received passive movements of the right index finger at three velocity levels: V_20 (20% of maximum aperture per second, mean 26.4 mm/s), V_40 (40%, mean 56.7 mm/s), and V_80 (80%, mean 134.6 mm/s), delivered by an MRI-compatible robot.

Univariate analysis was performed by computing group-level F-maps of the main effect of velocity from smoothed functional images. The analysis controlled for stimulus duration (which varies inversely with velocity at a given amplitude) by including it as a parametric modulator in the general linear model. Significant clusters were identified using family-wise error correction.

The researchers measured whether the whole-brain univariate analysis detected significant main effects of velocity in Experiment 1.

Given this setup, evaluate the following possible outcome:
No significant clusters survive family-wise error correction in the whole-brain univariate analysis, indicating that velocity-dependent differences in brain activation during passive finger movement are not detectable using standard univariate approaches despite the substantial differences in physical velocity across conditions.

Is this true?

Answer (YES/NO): YES